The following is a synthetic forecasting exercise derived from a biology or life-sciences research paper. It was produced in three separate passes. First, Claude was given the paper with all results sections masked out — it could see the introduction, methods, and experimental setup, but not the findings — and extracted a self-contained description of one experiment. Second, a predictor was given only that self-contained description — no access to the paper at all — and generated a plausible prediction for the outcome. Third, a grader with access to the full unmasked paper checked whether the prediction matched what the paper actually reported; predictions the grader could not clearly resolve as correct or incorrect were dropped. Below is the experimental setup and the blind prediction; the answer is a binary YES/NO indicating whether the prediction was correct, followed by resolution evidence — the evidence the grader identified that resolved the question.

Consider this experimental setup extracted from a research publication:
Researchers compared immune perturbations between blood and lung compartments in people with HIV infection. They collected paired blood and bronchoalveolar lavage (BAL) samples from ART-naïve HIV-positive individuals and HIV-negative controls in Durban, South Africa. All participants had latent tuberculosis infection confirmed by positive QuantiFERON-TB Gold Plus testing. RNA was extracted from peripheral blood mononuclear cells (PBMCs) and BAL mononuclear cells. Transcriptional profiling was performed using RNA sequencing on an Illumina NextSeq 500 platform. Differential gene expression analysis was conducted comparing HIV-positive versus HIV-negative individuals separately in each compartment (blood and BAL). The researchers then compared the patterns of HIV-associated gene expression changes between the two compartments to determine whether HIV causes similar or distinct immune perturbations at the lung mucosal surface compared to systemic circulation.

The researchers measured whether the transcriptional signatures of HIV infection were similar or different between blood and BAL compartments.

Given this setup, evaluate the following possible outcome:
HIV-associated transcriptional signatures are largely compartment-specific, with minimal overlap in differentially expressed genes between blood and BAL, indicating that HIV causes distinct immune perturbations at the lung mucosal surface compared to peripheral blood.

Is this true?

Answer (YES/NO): YES